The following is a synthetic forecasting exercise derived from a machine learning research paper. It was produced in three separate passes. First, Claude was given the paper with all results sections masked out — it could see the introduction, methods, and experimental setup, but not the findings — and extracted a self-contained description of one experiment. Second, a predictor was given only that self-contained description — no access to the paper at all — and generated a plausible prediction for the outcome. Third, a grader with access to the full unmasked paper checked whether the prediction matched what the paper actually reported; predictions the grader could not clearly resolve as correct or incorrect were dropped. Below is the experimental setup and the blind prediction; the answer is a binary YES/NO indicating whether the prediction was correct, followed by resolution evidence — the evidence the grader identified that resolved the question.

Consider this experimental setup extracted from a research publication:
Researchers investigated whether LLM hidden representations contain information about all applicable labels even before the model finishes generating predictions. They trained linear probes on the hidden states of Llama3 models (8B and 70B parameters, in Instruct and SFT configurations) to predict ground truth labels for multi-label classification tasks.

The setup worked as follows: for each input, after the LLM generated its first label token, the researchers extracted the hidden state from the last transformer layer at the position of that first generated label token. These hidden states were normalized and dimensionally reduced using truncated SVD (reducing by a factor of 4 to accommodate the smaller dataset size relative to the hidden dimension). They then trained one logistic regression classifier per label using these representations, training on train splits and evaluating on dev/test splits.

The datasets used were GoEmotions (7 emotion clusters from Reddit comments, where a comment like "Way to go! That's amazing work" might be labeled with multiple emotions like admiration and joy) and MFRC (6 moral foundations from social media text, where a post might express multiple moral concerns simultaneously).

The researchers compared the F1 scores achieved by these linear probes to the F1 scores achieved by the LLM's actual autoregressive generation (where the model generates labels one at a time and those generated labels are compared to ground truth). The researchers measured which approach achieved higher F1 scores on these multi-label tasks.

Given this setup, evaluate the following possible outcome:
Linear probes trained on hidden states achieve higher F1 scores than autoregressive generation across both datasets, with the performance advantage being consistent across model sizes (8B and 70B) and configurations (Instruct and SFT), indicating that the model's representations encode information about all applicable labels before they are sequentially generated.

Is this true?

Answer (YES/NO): NO